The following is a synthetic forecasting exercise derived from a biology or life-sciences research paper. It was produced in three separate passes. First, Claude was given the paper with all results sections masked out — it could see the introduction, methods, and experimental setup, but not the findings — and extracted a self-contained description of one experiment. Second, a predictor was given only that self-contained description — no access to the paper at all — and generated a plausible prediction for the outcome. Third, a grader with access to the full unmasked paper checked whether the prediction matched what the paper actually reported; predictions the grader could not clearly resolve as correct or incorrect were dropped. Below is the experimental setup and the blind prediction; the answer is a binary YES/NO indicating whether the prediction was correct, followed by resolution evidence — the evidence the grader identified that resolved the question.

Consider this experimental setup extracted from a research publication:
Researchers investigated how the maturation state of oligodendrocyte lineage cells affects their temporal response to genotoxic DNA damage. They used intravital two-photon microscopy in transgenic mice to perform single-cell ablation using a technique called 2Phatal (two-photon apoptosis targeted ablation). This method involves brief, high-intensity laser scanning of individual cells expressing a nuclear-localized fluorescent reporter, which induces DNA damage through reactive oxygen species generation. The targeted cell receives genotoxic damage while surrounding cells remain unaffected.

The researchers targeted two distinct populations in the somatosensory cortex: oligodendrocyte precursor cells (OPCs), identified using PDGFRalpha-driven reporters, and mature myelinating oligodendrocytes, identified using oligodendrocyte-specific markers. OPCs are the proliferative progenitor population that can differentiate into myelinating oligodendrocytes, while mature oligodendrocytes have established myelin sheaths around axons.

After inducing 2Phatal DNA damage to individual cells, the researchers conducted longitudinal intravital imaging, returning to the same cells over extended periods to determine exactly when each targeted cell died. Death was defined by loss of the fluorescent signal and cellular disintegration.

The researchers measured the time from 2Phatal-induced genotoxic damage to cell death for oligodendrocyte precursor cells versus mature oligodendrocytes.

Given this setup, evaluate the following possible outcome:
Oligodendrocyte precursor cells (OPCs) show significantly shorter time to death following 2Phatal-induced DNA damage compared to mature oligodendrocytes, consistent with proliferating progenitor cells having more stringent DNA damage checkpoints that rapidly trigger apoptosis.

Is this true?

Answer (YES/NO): YES